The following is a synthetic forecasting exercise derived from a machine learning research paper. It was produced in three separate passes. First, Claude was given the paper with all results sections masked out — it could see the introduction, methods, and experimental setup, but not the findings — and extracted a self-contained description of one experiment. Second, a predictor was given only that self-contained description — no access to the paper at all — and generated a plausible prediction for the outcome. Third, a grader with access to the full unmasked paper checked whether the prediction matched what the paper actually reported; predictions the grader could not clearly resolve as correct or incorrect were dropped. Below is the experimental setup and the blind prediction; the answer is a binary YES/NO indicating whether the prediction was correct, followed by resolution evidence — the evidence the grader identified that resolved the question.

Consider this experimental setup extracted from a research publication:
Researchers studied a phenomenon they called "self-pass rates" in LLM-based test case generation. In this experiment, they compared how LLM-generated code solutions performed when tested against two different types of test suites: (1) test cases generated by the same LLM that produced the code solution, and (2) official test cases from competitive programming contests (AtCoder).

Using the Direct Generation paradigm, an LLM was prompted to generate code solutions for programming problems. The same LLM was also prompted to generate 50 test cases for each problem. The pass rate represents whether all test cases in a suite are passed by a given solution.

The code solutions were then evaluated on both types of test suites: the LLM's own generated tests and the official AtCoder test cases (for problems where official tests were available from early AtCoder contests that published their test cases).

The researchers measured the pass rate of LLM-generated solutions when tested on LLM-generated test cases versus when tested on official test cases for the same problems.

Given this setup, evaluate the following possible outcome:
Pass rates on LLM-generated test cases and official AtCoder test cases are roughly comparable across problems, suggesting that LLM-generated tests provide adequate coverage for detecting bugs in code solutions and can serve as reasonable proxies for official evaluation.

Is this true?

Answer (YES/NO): NO